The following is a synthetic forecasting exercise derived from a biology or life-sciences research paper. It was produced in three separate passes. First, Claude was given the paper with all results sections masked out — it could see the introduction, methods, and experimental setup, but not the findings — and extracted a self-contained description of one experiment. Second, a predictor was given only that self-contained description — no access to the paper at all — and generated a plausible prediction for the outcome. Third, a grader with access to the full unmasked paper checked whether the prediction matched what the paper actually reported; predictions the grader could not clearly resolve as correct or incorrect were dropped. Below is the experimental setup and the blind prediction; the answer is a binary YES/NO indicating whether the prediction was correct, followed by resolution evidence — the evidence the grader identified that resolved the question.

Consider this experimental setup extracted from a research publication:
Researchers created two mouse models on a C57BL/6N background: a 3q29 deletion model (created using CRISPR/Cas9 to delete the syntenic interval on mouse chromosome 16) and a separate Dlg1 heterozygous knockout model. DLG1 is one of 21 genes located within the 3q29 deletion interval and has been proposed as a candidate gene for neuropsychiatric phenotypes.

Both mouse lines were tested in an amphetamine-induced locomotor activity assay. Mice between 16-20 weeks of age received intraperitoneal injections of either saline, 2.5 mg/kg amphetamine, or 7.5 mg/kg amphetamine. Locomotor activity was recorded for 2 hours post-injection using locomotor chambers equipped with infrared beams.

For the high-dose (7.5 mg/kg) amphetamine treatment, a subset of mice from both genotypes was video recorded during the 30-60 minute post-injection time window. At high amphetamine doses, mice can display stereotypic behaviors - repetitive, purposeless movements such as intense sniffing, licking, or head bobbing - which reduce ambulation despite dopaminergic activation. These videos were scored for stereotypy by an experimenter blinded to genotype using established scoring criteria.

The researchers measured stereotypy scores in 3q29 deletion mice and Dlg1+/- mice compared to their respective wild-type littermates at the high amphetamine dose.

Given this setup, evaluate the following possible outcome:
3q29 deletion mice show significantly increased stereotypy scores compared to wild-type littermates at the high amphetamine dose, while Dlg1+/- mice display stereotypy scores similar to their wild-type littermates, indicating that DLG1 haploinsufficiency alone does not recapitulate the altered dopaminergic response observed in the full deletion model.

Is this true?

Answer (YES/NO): NO